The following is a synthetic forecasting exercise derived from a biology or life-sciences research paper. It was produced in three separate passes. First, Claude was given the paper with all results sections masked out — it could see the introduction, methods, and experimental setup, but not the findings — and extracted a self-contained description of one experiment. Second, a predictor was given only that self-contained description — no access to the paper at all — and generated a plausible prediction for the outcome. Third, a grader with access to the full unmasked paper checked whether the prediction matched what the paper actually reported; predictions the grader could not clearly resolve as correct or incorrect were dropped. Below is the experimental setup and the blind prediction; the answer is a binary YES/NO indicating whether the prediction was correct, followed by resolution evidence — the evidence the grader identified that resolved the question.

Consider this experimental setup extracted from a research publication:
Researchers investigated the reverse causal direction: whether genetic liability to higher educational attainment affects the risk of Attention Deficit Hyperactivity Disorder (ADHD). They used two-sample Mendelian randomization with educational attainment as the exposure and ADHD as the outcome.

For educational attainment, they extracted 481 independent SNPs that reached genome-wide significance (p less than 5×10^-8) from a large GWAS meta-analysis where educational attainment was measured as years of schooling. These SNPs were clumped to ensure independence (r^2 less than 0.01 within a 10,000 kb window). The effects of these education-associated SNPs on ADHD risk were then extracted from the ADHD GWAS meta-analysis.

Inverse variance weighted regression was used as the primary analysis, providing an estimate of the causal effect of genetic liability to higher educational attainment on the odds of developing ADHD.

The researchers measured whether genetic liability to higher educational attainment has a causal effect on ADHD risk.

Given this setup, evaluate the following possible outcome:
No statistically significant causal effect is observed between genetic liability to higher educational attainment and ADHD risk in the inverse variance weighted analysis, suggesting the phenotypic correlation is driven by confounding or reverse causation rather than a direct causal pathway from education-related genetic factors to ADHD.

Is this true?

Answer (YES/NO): NO